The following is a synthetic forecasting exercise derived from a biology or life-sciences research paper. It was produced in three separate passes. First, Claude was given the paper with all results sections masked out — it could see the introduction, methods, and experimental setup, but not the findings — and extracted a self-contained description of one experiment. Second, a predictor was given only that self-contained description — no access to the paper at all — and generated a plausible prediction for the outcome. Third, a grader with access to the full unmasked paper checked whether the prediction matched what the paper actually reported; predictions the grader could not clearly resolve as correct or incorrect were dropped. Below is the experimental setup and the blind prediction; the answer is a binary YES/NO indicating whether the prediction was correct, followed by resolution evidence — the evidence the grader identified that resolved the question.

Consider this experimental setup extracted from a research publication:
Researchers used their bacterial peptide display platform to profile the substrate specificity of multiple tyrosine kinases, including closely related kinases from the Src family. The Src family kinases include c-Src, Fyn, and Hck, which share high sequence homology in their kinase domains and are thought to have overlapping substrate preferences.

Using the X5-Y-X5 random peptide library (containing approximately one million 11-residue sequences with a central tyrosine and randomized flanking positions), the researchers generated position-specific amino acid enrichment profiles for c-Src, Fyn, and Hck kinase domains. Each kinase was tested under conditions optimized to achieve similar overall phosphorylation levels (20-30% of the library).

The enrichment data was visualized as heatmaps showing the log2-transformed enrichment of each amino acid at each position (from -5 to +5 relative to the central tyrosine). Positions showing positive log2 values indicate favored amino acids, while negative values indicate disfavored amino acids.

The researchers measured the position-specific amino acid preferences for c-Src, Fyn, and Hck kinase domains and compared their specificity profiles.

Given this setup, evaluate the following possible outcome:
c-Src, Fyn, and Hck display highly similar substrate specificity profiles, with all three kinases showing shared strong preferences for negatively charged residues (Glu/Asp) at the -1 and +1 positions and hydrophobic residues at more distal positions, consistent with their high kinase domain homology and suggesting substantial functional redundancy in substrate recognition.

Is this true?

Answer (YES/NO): NO